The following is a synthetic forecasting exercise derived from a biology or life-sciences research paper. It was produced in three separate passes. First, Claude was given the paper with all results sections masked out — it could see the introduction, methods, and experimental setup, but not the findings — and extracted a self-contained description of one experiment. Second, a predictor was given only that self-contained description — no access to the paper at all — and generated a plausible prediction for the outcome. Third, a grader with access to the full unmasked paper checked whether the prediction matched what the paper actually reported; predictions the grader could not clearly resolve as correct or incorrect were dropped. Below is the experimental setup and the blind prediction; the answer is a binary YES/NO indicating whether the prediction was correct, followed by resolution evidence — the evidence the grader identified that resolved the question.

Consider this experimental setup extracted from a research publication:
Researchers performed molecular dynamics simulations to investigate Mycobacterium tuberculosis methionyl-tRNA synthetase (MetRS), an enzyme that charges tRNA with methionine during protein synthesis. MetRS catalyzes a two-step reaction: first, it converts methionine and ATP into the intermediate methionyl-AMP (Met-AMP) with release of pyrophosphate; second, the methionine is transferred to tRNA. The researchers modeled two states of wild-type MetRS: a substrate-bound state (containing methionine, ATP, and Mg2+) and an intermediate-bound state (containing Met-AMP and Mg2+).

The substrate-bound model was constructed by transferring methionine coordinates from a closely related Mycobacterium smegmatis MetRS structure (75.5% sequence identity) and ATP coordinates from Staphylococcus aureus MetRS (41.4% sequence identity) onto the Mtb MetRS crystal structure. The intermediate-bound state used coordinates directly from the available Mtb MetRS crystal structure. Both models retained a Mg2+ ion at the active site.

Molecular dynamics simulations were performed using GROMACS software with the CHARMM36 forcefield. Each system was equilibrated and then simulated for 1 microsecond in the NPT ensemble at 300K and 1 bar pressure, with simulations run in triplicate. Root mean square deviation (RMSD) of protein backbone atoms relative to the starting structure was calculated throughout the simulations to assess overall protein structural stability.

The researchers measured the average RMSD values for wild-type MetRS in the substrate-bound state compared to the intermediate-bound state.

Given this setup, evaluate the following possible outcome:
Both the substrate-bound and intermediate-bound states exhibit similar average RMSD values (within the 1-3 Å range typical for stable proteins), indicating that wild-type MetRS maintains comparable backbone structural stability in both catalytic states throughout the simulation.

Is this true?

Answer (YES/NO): NO